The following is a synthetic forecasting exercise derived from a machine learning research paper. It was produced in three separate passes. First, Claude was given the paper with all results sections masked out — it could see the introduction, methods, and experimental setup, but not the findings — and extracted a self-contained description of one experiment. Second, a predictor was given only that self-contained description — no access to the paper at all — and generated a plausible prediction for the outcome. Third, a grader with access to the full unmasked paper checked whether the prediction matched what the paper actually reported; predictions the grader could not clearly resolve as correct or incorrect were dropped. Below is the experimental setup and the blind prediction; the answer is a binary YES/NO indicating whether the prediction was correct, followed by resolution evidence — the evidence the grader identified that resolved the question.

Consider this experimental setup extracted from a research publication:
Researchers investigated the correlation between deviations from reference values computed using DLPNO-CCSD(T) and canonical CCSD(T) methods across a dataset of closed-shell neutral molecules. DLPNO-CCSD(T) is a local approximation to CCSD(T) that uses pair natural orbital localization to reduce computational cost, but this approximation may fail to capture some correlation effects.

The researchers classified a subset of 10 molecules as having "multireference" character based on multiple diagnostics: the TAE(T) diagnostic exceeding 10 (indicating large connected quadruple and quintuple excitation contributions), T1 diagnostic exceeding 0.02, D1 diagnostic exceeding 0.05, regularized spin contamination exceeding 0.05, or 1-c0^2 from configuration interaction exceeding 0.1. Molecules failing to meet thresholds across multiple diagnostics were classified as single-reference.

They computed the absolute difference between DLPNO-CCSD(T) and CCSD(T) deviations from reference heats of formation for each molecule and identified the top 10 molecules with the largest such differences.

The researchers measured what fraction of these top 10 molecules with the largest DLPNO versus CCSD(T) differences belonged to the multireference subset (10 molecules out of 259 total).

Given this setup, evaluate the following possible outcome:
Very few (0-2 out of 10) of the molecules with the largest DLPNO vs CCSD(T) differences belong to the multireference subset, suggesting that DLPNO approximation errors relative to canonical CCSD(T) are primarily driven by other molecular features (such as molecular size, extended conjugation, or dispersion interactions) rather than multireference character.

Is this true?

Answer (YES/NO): NO